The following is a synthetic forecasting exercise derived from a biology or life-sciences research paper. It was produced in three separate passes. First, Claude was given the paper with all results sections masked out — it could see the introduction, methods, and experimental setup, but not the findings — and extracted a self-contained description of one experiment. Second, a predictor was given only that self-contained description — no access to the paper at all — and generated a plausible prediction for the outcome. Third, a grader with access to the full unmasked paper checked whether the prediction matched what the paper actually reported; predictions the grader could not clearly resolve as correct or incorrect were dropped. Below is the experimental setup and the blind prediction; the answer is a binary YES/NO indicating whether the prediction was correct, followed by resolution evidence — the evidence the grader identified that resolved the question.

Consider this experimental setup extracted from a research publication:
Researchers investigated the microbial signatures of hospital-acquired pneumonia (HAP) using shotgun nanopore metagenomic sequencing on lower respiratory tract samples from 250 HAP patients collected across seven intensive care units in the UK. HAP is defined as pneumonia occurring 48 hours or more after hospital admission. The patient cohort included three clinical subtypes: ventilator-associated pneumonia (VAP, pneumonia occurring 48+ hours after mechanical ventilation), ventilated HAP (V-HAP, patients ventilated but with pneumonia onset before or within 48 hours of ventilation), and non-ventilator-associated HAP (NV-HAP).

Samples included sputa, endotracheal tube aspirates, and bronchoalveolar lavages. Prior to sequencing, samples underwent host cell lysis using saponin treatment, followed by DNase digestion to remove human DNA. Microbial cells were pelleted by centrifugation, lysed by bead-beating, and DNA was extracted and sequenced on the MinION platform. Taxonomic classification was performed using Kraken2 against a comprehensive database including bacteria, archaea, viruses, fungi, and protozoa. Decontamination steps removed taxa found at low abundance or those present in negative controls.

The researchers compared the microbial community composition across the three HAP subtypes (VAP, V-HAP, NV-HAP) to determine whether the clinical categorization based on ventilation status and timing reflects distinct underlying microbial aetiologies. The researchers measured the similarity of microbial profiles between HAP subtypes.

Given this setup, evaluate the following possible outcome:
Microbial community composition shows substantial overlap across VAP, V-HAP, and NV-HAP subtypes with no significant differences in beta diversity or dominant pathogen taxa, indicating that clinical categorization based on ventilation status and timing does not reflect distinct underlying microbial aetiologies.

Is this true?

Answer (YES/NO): YES